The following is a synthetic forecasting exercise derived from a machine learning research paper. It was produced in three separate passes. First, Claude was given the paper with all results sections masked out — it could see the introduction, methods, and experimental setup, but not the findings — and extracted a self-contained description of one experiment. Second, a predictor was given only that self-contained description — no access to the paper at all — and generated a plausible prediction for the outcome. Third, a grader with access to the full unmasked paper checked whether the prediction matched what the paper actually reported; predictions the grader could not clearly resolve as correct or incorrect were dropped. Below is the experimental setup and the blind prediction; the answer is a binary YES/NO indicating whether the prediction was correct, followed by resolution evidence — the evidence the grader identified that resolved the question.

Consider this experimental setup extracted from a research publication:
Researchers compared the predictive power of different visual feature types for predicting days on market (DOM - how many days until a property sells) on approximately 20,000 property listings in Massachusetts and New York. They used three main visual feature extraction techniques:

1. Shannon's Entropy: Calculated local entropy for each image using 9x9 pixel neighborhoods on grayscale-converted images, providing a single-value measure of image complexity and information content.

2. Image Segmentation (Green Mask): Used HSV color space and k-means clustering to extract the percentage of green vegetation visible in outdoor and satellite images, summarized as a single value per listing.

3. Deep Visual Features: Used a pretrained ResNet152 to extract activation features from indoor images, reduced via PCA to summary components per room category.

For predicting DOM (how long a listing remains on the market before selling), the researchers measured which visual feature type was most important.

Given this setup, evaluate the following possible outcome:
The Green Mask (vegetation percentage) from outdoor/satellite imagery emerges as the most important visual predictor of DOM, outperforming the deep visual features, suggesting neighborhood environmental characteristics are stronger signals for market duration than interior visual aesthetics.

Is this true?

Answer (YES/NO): YES